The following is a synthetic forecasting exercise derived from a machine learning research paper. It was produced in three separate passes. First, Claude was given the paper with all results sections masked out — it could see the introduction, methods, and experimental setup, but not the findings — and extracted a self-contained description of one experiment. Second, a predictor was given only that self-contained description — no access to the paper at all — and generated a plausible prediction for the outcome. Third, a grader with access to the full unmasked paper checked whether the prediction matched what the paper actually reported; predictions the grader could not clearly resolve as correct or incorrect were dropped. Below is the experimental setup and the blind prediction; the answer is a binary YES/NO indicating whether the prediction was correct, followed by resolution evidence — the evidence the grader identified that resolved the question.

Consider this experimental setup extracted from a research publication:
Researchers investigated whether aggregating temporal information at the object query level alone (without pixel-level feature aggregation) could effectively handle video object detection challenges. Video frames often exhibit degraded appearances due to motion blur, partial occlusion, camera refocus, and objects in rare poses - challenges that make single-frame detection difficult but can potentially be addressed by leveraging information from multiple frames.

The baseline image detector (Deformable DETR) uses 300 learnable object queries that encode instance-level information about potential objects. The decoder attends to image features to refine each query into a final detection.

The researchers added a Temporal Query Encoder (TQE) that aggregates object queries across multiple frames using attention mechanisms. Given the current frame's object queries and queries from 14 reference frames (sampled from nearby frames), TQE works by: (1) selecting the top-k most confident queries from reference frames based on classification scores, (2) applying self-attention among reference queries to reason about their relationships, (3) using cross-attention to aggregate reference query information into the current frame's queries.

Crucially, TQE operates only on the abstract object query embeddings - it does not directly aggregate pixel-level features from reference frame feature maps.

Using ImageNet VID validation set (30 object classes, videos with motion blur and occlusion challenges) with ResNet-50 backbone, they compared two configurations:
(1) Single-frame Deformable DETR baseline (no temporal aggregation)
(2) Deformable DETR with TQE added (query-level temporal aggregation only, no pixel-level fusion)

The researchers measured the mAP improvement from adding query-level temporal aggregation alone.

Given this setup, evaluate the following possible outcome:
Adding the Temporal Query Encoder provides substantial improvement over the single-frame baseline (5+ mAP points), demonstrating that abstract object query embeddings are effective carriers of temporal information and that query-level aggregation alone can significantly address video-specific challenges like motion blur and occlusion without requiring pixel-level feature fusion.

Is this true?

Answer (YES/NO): NO